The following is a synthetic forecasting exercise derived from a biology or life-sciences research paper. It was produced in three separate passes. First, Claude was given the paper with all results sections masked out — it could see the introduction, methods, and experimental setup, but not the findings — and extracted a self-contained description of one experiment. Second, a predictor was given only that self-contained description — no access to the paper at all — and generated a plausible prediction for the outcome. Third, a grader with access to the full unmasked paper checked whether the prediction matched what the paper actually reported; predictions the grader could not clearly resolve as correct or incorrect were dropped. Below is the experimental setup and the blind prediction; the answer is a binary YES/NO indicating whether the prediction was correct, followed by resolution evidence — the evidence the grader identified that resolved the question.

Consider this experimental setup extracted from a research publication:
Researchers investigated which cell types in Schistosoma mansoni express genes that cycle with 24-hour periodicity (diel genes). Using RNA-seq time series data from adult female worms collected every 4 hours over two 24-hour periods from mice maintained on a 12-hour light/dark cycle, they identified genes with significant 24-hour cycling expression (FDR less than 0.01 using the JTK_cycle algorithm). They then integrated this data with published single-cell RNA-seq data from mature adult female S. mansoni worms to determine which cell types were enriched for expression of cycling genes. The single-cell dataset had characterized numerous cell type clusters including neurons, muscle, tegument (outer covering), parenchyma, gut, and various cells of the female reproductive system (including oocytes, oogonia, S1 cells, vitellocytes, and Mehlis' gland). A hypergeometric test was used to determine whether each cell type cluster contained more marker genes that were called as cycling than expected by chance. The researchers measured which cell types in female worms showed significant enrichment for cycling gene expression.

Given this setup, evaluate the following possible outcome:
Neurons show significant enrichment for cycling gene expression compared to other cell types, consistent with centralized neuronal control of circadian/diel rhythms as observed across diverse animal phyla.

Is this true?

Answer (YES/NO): NO